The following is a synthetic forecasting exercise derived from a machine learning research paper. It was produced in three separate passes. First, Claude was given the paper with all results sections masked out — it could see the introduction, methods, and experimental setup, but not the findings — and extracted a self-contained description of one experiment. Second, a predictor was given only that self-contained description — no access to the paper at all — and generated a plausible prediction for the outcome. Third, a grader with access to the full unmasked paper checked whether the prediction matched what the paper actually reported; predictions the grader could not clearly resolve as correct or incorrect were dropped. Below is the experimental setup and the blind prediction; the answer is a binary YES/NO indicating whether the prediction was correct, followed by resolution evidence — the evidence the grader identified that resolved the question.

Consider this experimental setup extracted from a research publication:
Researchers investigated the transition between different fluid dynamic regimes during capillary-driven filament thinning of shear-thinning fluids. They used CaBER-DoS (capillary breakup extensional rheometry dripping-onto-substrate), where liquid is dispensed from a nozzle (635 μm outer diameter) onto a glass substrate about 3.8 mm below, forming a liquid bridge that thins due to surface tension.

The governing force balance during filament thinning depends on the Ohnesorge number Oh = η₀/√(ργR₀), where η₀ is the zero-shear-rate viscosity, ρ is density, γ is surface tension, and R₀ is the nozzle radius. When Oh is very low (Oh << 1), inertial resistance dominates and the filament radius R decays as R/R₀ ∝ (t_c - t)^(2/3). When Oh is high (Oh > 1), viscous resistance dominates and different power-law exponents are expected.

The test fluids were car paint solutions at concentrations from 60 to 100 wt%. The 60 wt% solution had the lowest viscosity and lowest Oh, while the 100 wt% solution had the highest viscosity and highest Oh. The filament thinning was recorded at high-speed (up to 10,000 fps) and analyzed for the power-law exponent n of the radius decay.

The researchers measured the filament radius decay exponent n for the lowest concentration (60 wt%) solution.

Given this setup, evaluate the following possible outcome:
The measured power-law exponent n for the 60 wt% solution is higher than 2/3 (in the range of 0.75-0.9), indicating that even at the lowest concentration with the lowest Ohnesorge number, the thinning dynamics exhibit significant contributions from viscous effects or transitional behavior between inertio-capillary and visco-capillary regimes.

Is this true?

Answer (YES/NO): NO